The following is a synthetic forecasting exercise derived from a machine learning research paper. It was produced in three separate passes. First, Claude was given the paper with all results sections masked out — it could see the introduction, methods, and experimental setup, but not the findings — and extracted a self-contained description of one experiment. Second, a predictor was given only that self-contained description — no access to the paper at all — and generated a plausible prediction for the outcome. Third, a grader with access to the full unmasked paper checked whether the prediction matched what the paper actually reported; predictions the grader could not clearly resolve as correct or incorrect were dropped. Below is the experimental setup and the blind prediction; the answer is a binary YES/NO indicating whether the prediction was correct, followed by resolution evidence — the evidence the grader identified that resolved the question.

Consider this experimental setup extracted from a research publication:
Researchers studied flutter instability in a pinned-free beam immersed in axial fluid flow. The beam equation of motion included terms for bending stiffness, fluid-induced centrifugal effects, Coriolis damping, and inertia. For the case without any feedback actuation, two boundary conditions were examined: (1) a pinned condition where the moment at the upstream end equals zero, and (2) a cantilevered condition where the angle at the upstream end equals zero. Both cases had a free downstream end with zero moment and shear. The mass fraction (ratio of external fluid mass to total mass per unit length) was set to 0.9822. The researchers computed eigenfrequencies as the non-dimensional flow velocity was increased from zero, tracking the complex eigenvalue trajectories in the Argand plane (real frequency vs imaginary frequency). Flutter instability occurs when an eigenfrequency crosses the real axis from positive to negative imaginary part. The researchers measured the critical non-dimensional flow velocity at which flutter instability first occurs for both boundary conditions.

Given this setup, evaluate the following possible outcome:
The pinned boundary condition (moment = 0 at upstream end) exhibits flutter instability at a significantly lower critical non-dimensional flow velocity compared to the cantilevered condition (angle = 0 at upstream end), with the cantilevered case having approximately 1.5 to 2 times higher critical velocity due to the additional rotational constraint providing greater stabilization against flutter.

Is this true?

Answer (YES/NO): YES